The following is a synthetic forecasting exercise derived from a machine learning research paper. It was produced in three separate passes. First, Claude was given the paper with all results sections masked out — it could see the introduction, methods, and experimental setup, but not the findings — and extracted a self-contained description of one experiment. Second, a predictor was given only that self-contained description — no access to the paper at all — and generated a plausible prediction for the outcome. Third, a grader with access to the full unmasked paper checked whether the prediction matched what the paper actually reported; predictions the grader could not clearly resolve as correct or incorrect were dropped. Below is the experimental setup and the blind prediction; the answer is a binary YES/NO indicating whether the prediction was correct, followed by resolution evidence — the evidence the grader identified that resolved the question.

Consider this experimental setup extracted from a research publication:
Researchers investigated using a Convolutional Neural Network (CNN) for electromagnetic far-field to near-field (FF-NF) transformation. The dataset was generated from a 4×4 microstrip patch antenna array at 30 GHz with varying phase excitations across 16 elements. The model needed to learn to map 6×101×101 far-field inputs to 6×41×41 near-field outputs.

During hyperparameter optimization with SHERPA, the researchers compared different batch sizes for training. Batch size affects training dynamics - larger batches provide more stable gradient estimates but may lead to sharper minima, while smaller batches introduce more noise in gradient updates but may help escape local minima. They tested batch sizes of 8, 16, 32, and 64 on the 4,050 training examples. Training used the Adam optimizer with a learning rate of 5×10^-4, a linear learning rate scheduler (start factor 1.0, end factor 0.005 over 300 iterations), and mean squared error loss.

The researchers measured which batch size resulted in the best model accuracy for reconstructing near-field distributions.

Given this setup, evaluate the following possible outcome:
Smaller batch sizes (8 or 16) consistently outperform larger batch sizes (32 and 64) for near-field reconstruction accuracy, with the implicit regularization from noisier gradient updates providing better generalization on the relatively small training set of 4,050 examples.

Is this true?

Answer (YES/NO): NO